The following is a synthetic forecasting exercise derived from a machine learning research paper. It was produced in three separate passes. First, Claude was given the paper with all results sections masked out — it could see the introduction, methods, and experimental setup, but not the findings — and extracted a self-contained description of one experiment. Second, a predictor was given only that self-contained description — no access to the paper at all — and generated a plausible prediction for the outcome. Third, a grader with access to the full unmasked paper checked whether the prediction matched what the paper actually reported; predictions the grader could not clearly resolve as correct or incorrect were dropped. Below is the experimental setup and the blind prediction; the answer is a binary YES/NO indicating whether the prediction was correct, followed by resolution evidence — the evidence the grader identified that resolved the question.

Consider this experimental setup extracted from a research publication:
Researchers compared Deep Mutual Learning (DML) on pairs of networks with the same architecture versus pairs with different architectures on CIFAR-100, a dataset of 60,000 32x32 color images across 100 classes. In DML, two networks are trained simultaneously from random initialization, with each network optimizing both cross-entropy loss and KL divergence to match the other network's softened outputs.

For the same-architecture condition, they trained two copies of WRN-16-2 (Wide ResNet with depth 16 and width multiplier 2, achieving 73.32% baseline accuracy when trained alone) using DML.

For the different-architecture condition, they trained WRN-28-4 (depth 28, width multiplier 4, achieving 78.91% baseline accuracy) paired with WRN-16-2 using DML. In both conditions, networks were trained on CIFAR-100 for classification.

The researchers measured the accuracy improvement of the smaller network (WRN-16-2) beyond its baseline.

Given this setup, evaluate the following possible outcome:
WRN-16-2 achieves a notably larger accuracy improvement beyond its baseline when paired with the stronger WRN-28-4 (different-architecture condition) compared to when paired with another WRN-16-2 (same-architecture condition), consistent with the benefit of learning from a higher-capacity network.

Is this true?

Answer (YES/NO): YES